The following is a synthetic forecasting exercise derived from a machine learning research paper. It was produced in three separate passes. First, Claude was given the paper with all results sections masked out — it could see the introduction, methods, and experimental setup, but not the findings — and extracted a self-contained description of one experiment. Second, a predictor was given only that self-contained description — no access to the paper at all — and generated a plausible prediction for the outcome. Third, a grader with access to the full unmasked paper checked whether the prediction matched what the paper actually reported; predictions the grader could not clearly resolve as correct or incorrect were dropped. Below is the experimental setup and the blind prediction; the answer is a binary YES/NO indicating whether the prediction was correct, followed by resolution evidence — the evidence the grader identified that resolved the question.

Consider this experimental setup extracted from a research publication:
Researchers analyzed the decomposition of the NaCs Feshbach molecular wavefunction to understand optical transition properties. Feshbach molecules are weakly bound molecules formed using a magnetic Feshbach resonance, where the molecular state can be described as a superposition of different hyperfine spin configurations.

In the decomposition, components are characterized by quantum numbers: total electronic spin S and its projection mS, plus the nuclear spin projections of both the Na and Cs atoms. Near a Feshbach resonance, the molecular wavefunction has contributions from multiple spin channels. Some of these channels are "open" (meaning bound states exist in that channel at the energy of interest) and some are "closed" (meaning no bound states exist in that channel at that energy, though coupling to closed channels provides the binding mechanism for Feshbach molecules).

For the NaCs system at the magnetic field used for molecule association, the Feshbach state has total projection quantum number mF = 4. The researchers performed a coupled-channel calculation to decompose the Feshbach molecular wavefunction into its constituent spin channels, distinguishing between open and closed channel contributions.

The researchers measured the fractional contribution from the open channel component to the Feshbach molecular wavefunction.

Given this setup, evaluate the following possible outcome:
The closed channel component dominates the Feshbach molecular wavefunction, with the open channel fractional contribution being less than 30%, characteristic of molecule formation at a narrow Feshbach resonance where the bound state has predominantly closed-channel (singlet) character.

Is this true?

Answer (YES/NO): NO